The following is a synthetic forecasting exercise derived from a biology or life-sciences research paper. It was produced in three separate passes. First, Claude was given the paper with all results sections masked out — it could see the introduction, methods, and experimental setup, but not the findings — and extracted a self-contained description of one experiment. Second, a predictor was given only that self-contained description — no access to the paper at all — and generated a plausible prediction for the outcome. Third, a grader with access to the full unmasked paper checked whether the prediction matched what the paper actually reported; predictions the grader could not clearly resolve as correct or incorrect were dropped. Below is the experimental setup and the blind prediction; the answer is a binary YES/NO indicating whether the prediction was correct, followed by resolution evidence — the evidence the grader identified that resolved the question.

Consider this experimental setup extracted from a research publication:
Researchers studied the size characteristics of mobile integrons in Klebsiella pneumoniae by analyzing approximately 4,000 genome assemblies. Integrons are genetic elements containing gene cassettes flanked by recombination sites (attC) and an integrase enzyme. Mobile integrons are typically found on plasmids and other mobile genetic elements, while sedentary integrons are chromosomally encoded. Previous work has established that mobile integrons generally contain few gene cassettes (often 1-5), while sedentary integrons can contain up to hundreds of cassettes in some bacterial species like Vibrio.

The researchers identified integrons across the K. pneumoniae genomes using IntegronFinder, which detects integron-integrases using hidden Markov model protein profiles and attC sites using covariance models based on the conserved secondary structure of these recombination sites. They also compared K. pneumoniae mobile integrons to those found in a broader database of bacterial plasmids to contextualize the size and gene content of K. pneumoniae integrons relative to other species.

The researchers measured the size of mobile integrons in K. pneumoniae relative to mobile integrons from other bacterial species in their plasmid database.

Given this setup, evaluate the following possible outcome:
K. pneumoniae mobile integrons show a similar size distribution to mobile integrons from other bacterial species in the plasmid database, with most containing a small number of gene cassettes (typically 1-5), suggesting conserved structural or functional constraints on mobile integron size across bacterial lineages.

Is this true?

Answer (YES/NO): NO